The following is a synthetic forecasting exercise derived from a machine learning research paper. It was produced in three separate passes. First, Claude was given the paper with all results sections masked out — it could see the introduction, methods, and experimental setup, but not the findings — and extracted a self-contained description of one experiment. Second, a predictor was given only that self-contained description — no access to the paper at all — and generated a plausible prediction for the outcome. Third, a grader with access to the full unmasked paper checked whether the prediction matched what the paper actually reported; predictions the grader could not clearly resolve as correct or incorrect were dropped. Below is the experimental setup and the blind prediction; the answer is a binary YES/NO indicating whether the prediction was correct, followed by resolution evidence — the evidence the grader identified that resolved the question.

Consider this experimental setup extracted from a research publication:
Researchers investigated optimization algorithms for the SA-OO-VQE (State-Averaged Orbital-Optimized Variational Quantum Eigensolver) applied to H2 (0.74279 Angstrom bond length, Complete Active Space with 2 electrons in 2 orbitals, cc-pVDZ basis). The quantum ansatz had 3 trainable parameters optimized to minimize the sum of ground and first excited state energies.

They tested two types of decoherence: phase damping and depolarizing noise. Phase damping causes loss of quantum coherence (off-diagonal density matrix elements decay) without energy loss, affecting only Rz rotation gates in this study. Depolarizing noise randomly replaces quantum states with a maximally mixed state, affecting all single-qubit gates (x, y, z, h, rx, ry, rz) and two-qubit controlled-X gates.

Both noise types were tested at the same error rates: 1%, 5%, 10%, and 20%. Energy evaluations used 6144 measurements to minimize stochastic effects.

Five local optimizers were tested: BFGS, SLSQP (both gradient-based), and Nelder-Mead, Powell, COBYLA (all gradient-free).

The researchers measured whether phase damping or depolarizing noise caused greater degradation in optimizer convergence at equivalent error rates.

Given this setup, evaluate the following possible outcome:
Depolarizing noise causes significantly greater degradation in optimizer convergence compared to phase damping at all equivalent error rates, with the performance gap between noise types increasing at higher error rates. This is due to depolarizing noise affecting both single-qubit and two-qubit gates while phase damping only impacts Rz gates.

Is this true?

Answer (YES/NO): YES